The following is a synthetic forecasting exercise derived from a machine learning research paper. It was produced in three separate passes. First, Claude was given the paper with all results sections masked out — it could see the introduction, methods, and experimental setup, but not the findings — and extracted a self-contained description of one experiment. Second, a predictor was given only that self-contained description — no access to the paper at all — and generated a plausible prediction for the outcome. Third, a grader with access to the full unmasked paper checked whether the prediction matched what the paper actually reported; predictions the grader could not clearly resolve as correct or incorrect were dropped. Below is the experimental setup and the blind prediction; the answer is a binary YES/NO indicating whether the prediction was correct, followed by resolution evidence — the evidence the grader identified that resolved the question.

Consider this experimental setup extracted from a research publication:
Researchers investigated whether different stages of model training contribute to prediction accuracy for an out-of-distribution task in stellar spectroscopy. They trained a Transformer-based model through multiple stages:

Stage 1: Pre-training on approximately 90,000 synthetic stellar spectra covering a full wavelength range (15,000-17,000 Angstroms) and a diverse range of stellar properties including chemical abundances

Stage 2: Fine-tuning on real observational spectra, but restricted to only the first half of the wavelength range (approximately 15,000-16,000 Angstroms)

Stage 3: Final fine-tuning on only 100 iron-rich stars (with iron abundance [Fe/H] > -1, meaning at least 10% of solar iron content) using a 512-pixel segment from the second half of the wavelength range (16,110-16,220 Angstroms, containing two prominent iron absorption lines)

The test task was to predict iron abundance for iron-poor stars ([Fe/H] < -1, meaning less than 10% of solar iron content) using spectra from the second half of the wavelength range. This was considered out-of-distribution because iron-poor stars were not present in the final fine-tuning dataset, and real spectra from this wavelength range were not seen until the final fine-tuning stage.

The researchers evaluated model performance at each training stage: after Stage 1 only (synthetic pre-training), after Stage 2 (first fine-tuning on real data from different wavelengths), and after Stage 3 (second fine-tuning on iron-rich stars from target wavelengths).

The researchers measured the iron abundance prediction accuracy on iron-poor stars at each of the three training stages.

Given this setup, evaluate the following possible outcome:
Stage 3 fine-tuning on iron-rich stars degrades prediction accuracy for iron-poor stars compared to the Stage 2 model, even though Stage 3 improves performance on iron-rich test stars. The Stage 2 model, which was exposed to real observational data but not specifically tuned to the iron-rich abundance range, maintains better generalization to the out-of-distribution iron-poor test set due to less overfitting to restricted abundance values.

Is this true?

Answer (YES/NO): NO